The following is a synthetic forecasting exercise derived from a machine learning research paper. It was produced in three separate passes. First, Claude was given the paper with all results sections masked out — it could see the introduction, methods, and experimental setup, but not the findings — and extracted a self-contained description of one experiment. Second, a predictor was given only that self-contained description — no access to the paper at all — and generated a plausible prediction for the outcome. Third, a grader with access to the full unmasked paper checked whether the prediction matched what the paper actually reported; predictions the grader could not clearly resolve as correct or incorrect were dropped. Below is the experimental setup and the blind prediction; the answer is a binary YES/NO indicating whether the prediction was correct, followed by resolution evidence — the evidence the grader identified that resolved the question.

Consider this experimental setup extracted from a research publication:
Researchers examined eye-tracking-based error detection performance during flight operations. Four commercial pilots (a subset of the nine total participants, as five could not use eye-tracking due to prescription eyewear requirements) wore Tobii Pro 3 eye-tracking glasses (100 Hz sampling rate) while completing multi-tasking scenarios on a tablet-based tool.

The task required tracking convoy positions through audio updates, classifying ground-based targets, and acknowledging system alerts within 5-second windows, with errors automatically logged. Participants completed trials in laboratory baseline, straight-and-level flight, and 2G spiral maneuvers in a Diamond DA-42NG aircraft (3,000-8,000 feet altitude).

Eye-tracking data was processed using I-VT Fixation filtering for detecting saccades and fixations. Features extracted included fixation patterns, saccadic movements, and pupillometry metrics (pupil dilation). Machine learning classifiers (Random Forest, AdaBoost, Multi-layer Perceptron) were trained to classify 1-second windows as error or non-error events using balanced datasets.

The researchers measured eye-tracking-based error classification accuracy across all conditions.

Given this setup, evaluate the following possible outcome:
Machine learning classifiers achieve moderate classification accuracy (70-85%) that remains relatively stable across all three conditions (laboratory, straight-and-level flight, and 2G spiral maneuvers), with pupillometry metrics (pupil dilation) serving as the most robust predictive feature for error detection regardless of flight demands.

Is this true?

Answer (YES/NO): NO